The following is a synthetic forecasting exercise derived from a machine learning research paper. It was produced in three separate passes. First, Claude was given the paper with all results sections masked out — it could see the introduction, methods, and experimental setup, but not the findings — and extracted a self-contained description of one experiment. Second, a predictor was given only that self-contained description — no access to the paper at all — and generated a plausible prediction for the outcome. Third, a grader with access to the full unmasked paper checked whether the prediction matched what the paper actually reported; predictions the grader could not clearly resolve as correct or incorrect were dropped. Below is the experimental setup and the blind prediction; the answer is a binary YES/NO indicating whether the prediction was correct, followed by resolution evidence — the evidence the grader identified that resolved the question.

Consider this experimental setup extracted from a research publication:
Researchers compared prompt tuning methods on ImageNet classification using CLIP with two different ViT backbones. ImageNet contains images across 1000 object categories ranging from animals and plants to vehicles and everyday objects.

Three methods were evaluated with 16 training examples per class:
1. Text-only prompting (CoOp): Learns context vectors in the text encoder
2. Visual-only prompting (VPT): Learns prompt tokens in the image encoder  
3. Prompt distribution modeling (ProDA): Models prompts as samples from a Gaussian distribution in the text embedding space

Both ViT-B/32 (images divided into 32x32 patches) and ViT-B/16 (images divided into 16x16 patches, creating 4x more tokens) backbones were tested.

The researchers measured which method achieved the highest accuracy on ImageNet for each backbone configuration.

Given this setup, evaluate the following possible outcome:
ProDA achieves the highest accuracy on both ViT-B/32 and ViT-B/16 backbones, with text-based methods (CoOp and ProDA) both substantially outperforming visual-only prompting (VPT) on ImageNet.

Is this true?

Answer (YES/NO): YES